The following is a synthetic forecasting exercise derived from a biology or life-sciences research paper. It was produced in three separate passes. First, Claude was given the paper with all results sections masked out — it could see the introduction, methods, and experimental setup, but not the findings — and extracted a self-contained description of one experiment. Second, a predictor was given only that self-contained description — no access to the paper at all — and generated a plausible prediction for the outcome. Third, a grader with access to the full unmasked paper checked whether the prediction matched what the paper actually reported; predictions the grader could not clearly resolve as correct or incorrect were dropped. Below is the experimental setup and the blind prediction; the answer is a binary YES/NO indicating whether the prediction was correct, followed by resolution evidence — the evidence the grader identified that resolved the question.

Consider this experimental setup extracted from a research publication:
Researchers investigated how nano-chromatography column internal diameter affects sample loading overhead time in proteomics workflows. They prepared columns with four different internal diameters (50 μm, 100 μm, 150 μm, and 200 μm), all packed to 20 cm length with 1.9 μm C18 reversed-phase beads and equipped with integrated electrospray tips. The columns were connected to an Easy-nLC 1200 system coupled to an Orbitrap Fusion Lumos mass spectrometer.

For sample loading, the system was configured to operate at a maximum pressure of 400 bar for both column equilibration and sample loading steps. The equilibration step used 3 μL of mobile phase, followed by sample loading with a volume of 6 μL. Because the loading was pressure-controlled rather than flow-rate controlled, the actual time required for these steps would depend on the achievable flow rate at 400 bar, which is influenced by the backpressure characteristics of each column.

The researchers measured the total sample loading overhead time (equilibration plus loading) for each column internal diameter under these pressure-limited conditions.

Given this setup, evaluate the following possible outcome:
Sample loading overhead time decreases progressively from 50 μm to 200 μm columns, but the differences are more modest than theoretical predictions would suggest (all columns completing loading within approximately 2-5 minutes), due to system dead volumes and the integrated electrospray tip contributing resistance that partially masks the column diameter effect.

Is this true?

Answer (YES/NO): NO